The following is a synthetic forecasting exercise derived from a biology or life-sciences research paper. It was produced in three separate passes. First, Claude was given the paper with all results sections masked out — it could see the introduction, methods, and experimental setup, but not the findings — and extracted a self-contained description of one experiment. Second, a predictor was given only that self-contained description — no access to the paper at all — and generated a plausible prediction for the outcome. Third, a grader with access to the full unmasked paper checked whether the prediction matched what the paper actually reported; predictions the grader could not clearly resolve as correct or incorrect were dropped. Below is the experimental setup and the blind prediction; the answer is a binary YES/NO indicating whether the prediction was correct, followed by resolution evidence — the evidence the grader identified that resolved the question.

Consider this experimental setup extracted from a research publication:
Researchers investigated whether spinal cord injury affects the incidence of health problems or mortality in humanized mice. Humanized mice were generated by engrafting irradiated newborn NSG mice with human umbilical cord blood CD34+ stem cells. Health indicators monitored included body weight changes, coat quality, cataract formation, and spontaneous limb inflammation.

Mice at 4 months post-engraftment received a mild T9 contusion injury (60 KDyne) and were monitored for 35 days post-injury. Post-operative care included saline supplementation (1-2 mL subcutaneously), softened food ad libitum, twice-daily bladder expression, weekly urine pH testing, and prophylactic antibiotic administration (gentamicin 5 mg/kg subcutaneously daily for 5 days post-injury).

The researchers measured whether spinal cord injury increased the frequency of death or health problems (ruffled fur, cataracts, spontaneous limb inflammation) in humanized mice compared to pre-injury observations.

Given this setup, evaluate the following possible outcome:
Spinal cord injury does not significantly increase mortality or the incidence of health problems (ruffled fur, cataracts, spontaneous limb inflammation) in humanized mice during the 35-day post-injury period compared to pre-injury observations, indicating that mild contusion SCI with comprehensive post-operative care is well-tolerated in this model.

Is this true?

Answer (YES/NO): YES